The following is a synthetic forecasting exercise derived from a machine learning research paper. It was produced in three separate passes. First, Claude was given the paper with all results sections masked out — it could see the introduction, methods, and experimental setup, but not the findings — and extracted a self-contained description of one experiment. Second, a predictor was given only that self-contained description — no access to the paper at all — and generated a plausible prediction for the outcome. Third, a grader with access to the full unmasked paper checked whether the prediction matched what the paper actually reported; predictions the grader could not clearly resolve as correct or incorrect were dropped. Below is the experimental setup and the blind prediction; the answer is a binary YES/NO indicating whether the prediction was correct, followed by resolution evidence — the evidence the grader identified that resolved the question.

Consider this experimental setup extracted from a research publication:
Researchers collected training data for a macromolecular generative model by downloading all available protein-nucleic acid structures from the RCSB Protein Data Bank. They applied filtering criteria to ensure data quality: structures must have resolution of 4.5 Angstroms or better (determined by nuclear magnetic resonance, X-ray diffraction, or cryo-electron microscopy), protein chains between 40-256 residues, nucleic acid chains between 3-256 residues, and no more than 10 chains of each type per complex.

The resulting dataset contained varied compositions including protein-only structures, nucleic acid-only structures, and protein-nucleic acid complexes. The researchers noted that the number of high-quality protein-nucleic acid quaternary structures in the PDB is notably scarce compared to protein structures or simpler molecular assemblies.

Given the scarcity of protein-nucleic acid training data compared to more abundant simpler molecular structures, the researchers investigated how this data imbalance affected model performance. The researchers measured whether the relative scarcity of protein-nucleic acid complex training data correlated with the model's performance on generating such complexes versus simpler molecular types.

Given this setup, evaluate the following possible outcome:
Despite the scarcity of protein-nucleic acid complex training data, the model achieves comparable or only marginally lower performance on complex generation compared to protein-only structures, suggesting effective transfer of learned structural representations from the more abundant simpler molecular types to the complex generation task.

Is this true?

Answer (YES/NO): YES